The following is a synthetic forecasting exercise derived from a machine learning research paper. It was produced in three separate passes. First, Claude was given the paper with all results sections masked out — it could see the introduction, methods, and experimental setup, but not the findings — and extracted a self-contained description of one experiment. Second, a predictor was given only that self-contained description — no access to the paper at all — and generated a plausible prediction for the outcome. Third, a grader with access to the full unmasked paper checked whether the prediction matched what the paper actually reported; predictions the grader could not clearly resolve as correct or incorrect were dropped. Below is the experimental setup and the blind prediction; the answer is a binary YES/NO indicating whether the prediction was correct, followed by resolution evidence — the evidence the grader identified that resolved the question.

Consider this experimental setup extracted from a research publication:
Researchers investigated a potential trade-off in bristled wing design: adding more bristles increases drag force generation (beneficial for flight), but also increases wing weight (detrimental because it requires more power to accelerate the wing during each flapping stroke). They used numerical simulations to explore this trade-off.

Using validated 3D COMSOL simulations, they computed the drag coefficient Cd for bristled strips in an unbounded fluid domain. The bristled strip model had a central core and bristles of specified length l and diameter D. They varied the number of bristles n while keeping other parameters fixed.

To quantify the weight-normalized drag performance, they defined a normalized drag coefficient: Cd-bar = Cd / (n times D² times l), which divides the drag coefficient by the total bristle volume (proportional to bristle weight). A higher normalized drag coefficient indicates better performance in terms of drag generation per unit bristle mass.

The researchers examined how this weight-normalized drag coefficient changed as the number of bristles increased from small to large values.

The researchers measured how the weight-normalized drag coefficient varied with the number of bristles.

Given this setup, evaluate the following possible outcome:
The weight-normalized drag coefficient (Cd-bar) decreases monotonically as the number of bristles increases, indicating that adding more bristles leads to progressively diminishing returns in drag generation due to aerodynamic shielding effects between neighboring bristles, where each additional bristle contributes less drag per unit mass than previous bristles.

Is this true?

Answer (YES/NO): NO